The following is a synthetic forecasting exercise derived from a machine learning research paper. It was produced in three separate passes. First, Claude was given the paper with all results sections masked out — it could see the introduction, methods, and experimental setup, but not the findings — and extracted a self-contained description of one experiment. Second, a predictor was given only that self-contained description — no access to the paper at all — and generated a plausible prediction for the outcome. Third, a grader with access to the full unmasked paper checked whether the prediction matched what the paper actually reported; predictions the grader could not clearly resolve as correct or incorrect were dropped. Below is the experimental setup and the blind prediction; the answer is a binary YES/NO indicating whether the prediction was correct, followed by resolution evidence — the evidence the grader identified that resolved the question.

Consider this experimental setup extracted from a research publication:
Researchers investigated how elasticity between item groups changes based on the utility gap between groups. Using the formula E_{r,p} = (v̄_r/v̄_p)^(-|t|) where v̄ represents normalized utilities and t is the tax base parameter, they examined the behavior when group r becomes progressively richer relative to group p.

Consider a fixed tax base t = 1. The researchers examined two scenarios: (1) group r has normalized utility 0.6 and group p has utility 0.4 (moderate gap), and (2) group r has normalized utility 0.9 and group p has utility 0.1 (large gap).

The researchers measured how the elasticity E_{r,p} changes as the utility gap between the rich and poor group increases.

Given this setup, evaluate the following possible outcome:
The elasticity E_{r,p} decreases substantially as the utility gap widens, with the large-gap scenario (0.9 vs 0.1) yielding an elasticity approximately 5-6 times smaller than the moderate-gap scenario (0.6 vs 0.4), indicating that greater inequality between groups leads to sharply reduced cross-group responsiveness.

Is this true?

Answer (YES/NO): YES